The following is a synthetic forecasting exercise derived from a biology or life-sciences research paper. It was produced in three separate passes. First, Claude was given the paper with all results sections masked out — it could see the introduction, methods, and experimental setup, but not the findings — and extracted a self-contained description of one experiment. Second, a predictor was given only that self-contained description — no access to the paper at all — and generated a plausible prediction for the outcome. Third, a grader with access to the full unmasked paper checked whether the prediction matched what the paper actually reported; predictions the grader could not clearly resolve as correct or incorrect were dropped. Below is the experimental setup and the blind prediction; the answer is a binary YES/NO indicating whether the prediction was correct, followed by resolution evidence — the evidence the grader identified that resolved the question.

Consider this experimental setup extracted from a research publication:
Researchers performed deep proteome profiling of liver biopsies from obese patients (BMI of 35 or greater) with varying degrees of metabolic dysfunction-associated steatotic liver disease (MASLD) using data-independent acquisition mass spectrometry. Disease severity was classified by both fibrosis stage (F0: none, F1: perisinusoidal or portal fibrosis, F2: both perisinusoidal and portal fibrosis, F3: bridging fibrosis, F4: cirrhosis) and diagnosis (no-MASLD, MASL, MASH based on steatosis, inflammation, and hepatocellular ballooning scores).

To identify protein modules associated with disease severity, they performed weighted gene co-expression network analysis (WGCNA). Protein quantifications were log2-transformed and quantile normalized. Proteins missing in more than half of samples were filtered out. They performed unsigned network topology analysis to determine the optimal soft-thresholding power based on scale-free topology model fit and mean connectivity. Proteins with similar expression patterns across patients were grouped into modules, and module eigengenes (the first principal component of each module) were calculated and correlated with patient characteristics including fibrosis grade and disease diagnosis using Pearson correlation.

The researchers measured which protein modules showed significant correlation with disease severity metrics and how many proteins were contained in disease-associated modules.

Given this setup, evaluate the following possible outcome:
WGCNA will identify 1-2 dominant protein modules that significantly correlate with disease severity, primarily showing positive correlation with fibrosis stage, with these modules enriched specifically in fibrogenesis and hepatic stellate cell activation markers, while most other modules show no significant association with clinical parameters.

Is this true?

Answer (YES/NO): NO